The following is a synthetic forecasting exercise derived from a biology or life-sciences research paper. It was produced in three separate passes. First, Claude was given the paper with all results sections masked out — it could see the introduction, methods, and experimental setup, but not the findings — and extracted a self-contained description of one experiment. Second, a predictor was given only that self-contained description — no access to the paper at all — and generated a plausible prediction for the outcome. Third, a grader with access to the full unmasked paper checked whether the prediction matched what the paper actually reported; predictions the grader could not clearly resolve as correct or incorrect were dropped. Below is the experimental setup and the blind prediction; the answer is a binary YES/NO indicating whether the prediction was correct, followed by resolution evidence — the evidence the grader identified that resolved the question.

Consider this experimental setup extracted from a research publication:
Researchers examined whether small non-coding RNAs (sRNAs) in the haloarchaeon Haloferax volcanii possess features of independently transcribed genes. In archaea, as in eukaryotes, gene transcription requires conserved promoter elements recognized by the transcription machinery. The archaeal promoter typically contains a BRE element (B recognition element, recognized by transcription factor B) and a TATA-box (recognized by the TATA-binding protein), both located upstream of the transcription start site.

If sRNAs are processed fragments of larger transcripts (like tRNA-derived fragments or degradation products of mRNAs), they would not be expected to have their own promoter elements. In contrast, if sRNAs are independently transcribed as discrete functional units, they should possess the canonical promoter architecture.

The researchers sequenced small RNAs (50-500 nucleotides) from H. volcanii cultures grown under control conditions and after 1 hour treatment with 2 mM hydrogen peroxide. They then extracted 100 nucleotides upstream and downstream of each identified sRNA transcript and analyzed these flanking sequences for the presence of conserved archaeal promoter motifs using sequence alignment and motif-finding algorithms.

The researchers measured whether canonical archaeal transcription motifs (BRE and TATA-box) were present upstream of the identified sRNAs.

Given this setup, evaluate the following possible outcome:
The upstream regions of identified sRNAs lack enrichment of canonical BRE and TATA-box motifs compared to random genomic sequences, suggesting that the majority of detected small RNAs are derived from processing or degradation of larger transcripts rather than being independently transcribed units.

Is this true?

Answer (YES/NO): NO